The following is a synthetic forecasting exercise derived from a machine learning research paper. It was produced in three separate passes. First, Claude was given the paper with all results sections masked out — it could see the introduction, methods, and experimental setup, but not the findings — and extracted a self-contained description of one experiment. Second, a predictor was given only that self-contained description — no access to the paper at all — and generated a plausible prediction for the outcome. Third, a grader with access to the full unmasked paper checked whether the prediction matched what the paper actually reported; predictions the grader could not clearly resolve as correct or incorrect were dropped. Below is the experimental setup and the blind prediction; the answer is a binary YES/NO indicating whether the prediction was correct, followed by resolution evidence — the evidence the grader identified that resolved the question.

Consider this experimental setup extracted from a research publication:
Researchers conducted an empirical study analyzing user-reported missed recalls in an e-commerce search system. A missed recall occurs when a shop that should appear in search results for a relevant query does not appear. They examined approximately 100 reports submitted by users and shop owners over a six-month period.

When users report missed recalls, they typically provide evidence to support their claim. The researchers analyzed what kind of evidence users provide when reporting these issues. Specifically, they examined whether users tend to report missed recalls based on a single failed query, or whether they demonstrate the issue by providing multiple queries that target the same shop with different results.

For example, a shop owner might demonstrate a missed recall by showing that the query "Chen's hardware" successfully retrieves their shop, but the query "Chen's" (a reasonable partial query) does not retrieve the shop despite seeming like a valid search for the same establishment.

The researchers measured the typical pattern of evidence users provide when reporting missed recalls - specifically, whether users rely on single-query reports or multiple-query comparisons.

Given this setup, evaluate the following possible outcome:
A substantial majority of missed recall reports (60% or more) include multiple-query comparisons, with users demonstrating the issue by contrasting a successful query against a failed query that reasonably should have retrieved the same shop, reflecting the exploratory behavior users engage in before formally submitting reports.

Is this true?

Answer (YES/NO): YES